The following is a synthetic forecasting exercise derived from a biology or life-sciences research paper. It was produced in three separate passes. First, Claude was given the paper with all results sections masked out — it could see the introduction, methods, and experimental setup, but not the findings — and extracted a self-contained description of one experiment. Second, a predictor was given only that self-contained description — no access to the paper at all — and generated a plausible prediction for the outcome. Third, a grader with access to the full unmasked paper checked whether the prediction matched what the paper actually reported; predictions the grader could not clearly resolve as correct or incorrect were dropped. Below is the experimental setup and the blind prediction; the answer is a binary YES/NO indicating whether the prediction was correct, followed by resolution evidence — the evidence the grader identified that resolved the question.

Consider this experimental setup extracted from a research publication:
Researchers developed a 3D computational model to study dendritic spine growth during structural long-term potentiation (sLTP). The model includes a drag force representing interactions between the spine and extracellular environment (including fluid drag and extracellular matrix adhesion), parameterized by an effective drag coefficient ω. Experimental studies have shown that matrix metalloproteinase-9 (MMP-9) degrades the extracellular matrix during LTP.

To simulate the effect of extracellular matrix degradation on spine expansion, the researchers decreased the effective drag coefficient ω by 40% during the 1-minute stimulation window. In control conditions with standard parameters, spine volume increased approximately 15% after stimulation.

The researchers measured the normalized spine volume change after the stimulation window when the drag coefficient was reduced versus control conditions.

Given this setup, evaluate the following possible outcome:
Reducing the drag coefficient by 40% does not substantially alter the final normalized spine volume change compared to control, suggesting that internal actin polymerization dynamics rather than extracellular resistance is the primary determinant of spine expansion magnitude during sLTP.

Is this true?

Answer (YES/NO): NO